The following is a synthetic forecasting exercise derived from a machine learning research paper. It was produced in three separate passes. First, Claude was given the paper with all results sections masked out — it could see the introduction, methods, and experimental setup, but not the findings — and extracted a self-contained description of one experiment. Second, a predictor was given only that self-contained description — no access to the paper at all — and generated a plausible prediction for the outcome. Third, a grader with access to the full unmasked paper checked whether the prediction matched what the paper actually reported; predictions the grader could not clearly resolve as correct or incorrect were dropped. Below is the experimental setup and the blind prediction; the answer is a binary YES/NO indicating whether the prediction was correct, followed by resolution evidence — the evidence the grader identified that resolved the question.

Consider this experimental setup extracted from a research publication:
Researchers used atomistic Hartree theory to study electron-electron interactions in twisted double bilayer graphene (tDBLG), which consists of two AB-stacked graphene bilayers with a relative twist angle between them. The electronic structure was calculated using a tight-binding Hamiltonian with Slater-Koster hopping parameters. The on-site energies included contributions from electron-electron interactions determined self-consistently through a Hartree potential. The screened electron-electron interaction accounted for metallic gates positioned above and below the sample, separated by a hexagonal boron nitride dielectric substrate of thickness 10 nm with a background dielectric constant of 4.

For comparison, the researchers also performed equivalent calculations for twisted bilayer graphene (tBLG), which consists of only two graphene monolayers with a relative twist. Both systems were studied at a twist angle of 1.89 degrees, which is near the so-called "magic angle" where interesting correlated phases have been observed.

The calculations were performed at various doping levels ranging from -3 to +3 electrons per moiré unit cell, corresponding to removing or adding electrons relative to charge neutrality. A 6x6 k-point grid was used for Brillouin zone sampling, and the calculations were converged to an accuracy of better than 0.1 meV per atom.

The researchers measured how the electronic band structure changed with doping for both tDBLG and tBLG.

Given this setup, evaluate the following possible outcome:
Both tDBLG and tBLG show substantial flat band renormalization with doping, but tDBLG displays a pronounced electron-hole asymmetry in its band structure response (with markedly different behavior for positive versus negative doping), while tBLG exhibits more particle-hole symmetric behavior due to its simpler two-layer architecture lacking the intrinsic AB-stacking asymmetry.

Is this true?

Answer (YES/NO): NO